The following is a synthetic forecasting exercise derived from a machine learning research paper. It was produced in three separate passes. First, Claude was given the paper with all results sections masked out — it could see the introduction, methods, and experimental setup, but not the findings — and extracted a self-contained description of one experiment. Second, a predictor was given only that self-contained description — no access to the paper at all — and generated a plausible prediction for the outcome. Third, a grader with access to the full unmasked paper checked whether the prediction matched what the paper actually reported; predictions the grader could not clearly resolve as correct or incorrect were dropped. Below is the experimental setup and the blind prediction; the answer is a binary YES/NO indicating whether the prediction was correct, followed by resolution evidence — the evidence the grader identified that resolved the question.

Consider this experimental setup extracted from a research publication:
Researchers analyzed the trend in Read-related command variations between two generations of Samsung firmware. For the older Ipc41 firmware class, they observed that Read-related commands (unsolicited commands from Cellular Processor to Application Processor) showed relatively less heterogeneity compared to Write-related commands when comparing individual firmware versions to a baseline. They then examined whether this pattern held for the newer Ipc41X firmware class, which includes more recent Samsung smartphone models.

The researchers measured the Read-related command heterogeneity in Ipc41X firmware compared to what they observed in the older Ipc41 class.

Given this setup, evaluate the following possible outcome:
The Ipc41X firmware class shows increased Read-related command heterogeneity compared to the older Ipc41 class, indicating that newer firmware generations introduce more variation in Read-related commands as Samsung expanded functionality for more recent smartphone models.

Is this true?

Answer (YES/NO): YES